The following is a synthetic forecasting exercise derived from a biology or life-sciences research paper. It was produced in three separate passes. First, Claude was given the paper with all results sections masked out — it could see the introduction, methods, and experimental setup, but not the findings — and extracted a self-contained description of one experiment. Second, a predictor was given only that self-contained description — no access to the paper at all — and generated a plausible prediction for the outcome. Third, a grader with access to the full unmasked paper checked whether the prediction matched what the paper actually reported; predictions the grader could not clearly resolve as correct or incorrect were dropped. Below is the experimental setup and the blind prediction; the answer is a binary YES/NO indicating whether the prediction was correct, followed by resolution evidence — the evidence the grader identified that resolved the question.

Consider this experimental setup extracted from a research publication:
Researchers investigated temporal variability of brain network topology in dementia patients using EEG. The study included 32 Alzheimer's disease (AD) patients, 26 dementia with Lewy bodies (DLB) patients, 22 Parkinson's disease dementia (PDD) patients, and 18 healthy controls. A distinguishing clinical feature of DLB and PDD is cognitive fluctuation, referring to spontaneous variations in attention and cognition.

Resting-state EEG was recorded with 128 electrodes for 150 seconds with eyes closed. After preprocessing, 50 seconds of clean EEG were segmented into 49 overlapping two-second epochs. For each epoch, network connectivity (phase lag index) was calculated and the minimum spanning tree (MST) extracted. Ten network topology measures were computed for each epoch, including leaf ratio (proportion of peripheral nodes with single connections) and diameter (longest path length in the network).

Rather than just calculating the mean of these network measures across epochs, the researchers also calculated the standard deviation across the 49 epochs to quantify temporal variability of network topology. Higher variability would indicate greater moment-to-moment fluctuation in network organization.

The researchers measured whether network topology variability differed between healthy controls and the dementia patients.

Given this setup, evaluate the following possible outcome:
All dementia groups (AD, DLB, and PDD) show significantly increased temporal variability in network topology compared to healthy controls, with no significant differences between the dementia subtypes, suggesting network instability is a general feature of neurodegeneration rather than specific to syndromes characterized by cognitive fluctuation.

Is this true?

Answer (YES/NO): NO